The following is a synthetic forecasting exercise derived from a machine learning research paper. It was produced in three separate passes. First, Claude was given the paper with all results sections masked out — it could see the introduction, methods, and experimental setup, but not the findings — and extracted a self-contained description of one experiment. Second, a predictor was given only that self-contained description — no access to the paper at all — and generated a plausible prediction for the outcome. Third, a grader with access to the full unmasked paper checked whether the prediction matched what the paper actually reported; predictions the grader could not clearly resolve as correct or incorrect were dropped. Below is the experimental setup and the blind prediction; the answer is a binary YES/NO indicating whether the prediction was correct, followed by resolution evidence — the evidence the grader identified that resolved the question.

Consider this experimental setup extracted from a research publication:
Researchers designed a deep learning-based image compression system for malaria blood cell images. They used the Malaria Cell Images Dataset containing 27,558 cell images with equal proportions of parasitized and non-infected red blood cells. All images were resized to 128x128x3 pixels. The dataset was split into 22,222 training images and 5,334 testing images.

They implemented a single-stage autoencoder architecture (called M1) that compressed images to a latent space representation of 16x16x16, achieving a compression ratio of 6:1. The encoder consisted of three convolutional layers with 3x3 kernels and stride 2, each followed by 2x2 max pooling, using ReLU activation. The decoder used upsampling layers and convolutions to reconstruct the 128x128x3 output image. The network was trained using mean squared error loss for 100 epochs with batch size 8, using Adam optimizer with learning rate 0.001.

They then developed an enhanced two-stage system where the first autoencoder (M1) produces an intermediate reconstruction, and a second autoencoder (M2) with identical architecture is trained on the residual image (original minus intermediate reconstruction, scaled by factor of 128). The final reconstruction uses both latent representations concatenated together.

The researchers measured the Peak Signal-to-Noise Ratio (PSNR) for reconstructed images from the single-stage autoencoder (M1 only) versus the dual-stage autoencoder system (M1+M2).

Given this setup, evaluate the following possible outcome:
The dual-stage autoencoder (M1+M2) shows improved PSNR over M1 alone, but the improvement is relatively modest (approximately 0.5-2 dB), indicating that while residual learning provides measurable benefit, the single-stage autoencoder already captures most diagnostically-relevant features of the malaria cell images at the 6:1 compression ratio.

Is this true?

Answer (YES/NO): NO